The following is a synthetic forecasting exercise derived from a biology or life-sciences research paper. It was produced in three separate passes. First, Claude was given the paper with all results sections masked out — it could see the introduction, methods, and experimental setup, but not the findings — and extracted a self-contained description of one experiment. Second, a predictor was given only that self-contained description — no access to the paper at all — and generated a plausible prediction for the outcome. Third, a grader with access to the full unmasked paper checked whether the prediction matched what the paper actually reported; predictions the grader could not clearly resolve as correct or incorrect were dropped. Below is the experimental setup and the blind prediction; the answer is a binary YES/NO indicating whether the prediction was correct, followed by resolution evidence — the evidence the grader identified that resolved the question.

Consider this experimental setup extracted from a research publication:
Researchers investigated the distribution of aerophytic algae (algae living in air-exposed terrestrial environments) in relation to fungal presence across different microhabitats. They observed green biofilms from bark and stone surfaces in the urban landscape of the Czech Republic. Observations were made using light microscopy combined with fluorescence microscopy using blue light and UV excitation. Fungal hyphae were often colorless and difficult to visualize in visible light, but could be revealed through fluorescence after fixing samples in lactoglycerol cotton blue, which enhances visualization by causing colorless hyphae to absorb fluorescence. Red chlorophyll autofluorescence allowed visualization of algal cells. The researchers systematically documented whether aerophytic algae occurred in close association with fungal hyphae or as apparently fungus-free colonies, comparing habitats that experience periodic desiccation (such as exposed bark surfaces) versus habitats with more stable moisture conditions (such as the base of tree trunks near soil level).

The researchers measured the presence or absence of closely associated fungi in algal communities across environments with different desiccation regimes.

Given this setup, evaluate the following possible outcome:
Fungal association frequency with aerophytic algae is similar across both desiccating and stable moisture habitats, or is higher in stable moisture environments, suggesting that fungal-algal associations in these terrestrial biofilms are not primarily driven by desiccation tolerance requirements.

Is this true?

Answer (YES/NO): NO